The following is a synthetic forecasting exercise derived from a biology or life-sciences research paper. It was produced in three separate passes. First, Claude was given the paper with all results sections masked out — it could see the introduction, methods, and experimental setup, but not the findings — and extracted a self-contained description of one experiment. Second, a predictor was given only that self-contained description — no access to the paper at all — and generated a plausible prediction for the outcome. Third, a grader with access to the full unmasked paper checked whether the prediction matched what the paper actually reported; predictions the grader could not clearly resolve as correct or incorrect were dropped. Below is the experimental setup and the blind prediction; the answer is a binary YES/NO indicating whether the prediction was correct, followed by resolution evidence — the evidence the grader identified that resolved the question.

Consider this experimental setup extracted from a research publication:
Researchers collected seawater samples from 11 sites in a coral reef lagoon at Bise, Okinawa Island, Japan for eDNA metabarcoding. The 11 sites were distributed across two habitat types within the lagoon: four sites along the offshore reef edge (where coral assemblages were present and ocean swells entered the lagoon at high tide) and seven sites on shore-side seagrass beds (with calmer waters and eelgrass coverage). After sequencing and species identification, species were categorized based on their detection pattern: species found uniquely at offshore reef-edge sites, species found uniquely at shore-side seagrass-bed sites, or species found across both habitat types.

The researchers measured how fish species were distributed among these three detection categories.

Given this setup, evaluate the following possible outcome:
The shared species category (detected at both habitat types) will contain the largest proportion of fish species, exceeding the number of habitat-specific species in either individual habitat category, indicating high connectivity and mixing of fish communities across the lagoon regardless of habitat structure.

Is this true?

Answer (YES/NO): NO